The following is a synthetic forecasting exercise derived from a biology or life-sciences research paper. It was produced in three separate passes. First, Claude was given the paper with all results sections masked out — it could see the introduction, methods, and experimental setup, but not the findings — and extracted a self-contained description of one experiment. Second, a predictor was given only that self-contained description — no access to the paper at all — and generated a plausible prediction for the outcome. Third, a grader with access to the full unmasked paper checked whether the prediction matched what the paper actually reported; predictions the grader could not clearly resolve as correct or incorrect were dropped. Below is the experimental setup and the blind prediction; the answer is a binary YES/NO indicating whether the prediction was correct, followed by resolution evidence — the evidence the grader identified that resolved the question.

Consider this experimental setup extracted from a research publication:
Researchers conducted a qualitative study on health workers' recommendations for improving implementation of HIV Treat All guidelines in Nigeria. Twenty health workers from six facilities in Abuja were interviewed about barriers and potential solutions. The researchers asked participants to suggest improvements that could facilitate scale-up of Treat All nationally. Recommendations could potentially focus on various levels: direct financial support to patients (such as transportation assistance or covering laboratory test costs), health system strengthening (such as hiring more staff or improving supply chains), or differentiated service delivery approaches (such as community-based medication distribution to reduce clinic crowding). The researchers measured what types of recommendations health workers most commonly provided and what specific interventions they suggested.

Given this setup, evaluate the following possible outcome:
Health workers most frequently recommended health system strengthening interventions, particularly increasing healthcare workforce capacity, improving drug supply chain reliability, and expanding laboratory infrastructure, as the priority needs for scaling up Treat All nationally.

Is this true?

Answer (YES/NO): NO